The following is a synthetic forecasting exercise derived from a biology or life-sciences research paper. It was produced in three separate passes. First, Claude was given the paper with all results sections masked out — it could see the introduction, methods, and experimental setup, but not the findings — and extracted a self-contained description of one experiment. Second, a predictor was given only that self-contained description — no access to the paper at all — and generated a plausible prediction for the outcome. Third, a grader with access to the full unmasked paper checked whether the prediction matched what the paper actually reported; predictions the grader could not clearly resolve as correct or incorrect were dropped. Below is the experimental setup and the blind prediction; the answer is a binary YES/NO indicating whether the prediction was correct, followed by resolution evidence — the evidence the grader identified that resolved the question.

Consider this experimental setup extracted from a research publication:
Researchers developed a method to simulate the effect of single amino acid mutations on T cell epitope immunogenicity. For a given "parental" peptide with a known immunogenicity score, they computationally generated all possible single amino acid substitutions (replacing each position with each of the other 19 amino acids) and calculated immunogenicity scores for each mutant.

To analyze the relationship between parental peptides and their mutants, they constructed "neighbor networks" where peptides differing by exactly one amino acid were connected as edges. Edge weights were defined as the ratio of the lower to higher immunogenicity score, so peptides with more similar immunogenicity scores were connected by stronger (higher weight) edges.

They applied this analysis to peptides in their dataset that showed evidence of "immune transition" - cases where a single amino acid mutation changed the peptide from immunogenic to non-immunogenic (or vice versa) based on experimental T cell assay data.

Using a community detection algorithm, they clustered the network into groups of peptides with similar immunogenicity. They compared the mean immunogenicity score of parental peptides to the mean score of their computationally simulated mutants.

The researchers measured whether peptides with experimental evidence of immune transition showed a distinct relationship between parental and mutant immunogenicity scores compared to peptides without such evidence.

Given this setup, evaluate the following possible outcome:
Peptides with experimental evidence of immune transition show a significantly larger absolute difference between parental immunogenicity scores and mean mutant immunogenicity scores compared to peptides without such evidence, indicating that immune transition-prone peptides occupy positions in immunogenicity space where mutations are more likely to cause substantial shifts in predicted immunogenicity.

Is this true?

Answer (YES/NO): YES